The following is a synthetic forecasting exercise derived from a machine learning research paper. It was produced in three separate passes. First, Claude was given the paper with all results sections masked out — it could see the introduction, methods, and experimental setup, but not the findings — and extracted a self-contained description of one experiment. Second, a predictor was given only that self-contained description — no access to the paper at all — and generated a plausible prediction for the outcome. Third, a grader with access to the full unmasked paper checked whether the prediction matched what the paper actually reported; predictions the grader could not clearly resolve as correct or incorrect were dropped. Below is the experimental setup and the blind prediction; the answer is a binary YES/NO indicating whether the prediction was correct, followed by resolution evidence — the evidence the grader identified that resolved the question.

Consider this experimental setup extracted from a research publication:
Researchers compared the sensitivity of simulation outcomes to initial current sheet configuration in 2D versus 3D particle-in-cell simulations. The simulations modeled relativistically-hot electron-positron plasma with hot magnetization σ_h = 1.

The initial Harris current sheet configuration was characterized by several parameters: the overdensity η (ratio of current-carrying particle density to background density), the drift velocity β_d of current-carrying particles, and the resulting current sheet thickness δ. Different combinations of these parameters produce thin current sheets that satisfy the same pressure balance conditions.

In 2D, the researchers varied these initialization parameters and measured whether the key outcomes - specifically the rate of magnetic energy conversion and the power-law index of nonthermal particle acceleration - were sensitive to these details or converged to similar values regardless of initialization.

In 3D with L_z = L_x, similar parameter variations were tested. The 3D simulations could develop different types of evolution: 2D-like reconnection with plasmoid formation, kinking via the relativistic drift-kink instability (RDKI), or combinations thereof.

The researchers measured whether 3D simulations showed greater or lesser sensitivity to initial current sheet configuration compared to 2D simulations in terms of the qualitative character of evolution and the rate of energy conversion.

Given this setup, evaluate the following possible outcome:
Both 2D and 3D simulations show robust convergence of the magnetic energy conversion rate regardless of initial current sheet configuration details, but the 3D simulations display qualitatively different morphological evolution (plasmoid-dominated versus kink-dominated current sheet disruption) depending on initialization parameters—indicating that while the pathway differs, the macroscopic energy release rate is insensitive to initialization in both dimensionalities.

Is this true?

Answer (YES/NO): NO